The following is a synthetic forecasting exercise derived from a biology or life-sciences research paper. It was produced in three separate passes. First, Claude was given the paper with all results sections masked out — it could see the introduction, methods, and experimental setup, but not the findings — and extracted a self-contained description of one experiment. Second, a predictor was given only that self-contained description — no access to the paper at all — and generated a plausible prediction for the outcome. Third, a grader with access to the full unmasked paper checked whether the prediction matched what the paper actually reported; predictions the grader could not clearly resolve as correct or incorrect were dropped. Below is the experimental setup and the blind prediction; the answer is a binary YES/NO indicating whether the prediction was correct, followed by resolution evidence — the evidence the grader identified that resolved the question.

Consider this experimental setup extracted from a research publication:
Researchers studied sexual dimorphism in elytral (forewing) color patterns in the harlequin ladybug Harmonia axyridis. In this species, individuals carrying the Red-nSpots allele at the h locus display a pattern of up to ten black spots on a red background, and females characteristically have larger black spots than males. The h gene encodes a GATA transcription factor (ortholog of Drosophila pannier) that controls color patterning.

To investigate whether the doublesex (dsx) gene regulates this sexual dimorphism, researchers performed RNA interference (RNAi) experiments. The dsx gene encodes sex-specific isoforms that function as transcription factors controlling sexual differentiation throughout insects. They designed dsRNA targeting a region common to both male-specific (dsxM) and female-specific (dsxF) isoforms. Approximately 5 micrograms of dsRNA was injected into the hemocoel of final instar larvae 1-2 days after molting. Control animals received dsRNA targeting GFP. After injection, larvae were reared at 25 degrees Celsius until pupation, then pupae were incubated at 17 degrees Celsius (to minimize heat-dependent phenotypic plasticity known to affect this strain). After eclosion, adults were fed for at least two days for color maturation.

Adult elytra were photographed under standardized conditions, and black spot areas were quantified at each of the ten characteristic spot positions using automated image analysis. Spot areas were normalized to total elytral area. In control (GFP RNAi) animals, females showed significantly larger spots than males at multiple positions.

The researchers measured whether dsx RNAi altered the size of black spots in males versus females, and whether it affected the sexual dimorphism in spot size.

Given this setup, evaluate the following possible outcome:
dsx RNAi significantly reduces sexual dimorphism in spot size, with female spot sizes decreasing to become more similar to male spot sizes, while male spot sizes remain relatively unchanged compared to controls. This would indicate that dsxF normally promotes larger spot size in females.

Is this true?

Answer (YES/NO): NO